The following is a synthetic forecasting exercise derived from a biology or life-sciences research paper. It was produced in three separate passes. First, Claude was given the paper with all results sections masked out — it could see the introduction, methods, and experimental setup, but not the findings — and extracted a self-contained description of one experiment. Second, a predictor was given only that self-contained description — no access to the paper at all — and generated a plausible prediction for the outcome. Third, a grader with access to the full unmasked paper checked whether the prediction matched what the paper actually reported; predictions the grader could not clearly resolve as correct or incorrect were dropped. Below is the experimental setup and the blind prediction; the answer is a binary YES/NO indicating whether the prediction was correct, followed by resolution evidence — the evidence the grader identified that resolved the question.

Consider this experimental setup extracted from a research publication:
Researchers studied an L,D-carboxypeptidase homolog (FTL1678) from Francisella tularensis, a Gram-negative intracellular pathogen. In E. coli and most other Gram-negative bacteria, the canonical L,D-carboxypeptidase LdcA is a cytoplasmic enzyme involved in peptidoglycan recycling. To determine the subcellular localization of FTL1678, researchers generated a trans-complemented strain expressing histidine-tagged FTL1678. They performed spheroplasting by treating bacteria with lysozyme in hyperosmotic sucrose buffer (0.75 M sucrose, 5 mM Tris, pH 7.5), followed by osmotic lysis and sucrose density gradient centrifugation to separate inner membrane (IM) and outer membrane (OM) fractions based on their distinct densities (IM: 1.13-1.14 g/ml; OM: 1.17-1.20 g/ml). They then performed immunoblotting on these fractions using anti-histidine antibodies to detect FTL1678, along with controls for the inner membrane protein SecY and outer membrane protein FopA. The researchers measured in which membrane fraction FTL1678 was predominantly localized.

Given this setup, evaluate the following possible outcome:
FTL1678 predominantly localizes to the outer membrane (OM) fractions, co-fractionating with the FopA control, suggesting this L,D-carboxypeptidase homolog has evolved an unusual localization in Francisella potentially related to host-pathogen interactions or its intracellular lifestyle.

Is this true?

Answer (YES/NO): YES